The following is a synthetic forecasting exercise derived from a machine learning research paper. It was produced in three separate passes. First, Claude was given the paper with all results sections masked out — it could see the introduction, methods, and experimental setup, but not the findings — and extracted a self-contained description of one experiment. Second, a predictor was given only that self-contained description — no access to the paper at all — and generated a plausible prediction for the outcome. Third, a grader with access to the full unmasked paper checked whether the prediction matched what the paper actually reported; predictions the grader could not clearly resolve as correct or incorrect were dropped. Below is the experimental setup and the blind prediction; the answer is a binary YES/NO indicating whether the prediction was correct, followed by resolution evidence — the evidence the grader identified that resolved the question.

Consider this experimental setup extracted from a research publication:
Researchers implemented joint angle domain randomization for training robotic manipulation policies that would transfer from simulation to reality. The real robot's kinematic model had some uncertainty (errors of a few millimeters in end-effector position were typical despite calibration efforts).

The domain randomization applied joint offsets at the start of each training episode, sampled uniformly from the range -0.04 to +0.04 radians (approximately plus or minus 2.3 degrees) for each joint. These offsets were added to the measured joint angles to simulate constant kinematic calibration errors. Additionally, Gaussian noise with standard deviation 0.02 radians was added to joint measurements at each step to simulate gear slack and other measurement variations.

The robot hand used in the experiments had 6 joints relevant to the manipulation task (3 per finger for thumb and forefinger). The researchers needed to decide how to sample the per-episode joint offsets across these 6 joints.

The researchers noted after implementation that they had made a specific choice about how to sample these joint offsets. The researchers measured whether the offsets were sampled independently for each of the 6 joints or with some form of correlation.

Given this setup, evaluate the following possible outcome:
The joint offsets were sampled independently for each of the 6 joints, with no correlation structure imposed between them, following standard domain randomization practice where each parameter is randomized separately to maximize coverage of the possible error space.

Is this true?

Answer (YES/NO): NO